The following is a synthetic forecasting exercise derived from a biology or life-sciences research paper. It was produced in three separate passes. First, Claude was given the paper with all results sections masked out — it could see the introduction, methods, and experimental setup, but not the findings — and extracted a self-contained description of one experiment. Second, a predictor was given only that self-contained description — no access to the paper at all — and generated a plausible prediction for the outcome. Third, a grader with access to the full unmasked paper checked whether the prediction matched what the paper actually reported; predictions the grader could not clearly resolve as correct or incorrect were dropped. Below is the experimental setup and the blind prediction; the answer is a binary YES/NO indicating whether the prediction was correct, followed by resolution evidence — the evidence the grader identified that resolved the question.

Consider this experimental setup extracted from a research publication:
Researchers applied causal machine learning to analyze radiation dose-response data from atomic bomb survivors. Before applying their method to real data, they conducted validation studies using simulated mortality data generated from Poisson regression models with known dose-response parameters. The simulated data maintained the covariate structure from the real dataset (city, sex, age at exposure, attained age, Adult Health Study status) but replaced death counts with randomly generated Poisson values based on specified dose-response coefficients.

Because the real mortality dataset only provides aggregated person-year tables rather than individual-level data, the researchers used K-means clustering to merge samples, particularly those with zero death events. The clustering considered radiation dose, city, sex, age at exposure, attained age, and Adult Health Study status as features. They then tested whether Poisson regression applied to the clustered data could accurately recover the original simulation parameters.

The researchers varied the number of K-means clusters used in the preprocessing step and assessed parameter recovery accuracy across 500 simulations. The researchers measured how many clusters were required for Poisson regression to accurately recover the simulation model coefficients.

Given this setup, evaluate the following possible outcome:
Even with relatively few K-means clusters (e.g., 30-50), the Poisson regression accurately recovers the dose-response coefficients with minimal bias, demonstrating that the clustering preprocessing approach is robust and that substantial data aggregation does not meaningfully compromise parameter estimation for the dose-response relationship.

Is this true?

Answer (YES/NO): NO